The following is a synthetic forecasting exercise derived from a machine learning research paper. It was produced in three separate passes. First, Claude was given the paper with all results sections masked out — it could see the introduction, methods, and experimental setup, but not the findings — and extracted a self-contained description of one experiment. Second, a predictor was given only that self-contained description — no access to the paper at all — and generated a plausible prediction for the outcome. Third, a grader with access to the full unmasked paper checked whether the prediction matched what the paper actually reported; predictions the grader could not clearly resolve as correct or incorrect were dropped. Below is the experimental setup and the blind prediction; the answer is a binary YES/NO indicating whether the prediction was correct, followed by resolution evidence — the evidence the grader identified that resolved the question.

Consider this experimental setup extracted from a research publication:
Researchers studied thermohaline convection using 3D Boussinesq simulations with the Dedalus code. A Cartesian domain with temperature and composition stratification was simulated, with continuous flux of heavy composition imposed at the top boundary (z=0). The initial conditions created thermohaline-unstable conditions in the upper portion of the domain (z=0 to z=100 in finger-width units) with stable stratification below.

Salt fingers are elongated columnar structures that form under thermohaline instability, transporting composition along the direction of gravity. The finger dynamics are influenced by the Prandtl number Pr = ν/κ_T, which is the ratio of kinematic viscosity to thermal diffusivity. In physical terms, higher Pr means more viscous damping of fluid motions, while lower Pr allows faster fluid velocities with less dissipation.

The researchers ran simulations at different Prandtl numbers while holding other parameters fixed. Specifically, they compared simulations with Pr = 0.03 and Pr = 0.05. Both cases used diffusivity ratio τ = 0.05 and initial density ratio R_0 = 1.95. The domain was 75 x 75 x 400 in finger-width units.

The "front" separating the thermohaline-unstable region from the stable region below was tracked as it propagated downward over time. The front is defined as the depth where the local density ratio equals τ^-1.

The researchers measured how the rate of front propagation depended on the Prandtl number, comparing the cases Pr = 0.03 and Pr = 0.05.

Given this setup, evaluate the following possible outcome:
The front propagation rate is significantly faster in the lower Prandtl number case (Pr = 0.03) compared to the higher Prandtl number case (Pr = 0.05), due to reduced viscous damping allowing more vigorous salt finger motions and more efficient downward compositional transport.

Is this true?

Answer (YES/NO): NO